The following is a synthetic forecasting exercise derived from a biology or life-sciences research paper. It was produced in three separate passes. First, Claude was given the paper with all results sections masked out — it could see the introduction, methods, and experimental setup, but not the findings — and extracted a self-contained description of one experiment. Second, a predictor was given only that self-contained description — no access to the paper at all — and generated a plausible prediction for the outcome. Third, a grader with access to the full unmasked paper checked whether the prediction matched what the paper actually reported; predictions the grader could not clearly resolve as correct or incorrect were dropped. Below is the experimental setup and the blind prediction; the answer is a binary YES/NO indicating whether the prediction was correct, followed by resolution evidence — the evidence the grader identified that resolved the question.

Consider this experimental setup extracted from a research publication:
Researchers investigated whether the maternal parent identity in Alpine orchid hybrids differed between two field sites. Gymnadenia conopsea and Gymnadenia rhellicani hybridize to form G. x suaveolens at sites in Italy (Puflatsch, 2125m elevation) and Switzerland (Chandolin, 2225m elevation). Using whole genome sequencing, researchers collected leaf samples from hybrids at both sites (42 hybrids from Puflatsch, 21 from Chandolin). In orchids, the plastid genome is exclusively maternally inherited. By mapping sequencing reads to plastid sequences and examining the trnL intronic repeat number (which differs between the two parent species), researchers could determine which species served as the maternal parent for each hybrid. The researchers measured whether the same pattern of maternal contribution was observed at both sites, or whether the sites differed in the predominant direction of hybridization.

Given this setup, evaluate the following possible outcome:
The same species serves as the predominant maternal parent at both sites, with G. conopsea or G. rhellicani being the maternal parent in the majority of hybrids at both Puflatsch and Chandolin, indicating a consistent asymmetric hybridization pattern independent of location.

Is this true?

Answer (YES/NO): NO